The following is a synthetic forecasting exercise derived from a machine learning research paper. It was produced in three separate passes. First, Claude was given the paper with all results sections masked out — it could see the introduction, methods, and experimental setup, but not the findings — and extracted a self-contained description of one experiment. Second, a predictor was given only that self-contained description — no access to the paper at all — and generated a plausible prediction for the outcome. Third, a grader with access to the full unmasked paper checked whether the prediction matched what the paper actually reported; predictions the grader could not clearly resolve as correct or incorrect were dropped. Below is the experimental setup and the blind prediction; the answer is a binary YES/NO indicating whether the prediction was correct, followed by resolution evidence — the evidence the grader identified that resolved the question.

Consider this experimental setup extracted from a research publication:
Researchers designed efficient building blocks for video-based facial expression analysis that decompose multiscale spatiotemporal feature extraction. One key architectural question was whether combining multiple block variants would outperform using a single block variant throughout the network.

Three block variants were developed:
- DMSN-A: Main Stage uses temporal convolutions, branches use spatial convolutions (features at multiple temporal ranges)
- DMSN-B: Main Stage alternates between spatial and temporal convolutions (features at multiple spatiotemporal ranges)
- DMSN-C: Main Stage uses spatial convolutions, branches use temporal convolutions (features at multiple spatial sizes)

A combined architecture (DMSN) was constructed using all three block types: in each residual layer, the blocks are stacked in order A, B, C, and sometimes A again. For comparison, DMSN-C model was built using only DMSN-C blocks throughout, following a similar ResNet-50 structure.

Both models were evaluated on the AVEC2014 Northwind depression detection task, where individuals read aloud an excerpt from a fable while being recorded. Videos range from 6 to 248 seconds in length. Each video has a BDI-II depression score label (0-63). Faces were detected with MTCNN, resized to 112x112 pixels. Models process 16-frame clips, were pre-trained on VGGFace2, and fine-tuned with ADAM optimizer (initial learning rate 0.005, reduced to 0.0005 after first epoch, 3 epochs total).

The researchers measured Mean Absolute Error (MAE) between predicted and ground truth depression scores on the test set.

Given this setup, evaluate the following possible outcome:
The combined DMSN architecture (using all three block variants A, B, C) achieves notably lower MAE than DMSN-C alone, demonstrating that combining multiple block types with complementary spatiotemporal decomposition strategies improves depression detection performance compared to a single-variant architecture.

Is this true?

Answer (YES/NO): YES